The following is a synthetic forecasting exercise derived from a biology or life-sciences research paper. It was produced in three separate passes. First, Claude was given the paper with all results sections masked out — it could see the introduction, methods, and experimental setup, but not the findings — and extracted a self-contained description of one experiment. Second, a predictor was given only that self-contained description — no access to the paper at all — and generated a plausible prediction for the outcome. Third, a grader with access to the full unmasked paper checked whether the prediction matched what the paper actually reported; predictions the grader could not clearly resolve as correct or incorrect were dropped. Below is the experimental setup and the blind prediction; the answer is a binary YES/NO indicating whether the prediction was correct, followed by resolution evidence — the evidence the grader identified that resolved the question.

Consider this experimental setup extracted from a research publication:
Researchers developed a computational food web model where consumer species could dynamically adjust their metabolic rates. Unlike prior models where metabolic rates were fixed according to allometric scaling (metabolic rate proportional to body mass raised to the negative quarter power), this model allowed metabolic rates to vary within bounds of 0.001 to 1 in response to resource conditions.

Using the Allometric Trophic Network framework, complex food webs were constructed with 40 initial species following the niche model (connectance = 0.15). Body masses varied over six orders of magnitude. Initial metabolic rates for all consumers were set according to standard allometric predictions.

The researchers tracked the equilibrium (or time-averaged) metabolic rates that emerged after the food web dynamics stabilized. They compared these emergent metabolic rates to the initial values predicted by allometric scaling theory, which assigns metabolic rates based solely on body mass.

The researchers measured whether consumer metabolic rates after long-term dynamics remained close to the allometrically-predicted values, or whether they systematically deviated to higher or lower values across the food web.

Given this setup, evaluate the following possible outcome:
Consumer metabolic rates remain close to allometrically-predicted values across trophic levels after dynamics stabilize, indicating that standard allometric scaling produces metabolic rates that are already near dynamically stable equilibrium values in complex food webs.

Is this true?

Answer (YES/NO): NO